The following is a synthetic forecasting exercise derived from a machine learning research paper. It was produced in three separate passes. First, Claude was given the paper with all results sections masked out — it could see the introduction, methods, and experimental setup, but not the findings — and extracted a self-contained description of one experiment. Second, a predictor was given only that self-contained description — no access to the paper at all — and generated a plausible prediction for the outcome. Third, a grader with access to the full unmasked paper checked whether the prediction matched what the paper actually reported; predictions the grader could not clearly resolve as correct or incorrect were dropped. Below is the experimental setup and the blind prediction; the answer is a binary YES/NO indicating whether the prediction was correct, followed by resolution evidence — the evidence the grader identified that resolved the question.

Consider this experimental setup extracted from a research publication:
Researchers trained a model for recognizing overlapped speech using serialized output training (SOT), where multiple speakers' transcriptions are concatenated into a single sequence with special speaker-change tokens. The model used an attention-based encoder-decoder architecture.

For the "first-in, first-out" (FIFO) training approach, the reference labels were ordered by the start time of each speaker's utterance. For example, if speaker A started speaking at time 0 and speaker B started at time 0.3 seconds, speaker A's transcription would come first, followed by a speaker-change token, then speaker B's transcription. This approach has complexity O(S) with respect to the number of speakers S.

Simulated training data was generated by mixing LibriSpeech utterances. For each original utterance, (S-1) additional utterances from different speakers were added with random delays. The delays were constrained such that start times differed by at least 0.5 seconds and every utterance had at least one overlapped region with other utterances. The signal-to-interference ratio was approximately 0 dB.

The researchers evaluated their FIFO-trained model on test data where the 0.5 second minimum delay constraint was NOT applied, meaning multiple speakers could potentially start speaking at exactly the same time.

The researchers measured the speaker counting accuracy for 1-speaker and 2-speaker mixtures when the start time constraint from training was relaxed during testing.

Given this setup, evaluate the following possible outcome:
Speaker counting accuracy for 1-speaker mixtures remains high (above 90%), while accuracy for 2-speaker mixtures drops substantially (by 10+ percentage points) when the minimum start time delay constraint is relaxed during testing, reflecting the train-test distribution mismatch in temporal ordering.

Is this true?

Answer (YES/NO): NO